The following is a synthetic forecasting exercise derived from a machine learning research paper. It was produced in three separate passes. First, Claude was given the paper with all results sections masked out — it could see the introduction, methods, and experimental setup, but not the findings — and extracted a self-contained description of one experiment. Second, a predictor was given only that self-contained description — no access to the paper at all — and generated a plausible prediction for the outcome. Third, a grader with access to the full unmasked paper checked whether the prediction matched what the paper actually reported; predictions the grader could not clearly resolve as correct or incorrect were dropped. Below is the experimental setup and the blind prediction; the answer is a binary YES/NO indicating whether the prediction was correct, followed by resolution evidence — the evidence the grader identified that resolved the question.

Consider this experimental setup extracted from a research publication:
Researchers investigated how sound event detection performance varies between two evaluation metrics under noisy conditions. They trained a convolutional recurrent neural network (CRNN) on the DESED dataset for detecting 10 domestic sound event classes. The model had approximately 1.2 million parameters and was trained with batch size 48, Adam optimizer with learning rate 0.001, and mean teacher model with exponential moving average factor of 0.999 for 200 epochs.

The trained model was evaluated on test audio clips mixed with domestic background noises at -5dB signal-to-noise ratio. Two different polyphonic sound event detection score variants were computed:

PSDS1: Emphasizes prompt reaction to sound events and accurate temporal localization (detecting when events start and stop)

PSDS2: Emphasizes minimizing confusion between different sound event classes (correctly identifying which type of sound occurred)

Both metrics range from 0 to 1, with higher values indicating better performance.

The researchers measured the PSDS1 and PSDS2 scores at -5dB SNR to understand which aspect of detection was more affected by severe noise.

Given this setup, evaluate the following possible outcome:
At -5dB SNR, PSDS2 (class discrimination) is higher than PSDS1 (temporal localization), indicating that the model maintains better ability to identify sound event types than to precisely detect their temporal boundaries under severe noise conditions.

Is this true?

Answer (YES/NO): YES